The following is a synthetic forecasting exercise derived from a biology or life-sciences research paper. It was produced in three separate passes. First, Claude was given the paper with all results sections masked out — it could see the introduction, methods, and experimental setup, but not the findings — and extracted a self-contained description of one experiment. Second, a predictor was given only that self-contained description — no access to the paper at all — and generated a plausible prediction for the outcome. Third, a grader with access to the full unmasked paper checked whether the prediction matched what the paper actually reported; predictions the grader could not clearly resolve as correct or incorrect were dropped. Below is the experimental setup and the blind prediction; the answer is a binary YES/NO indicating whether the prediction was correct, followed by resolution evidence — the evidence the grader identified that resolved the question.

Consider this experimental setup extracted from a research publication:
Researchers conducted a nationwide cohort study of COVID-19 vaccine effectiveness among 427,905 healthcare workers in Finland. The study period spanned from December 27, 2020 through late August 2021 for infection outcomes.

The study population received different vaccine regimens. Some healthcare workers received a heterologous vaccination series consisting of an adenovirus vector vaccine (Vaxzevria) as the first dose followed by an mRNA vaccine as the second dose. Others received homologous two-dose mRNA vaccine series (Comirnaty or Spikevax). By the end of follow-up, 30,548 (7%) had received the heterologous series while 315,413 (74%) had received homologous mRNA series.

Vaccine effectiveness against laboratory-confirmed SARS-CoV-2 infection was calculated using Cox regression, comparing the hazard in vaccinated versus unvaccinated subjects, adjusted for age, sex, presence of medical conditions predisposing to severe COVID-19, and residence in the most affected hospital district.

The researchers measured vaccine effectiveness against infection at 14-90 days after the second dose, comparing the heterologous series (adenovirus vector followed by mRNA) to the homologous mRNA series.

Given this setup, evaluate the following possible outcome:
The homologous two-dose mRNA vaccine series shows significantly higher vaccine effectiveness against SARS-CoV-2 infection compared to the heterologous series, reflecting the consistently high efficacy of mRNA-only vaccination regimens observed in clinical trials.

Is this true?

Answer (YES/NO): NO